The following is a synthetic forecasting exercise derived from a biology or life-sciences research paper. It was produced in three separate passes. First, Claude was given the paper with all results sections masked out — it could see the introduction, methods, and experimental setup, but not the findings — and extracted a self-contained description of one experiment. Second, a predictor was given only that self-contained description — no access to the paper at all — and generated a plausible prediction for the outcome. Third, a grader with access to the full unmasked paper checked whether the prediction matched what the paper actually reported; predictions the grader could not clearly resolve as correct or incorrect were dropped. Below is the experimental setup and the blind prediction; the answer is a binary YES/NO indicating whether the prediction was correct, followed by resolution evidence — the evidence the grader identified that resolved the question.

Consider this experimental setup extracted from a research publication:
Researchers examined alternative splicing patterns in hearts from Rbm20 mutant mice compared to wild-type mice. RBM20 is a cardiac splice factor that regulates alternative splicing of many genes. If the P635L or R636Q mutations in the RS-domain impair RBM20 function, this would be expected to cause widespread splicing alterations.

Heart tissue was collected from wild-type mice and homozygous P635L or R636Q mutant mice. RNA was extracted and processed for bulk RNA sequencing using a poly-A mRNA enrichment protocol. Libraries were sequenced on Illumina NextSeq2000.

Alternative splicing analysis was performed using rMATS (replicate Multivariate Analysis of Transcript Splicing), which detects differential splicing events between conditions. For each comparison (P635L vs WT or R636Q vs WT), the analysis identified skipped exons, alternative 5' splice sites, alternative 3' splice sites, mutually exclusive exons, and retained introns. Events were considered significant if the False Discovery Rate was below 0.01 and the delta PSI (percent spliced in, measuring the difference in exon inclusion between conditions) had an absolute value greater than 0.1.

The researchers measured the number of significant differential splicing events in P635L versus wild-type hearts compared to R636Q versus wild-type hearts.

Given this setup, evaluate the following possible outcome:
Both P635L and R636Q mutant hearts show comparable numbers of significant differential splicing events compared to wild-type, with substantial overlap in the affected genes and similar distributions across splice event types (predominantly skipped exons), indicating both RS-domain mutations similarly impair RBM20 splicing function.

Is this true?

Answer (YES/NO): YES